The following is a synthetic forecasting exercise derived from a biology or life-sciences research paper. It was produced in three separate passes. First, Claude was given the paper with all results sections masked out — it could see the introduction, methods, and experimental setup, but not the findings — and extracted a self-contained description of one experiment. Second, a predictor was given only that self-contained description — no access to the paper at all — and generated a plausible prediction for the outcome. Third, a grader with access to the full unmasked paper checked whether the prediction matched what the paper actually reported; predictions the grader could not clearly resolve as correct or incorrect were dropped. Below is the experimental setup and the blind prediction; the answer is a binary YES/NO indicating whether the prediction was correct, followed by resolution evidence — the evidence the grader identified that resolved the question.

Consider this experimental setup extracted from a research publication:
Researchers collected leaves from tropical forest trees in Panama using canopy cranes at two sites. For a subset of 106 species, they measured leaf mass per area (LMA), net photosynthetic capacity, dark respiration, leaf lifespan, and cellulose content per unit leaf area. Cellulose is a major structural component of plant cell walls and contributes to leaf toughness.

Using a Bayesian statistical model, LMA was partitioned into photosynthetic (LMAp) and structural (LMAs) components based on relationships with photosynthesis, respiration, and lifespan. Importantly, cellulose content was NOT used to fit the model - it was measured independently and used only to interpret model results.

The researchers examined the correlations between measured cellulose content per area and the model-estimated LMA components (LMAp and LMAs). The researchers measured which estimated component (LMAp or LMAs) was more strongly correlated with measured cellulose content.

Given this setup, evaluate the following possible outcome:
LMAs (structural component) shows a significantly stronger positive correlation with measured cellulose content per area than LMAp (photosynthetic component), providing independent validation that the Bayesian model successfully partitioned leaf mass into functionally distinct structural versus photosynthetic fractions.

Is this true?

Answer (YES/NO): YES